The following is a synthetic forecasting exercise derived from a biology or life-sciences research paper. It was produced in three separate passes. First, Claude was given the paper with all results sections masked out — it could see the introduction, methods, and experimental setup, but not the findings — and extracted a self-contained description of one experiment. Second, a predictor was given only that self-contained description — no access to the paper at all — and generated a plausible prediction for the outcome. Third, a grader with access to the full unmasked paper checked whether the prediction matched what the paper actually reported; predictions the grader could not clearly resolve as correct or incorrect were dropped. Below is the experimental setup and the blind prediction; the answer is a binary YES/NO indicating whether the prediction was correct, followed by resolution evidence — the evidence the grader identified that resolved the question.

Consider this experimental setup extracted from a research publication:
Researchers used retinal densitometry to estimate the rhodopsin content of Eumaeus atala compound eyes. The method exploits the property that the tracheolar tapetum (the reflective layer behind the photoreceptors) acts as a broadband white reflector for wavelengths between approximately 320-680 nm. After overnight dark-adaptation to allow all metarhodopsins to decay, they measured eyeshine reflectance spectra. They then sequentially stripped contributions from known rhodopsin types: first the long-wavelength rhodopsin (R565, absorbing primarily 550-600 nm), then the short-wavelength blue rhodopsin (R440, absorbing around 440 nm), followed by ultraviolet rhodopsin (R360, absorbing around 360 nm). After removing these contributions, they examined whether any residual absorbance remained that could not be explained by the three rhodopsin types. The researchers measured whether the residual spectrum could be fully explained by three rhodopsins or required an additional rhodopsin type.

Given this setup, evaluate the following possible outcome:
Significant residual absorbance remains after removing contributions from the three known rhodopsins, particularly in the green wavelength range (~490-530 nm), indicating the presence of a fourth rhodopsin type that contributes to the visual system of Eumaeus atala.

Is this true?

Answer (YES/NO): YES